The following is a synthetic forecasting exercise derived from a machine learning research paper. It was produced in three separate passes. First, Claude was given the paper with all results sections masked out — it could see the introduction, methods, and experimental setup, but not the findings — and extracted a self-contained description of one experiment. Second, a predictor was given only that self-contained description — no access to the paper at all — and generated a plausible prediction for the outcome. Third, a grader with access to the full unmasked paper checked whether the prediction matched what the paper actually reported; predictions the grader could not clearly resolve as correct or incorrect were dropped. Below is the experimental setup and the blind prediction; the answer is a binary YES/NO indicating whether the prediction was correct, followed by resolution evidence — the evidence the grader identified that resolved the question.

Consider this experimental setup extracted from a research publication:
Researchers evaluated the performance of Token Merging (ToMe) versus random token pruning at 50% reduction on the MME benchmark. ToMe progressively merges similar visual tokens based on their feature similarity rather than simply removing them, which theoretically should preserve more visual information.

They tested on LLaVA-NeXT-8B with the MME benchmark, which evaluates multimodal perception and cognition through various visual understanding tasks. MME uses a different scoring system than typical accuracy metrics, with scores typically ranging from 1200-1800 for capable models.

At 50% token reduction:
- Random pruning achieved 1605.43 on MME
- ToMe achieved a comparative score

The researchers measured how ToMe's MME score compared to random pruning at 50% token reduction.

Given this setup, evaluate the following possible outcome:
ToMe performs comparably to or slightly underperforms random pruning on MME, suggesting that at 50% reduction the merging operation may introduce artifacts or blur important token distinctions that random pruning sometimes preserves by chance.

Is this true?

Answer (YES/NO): YES